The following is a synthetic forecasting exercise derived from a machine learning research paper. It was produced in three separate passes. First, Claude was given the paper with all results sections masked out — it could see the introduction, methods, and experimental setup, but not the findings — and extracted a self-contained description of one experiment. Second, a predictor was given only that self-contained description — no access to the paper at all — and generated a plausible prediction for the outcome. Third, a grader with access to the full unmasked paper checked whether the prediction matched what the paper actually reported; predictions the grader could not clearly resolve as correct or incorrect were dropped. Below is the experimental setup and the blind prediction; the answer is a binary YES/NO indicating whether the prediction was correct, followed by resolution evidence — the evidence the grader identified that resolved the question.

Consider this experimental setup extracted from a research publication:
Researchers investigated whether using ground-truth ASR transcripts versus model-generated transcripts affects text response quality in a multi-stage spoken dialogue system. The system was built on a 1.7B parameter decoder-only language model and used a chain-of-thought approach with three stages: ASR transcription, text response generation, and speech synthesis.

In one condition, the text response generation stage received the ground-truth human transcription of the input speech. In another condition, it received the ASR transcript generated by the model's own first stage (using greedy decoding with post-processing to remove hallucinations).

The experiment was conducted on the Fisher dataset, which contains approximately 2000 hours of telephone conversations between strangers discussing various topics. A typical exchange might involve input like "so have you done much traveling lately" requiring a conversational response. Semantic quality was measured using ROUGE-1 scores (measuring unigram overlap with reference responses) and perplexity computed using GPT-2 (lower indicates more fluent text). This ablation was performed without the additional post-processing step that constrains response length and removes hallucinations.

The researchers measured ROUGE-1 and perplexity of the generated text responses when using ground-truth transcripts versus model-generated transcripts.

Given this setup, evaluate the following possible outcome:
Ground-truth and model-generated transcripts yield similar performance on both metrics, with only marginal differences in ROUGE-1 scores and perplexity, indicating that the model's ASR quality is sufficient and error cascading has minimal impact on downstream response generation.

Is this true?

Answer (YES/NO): YES